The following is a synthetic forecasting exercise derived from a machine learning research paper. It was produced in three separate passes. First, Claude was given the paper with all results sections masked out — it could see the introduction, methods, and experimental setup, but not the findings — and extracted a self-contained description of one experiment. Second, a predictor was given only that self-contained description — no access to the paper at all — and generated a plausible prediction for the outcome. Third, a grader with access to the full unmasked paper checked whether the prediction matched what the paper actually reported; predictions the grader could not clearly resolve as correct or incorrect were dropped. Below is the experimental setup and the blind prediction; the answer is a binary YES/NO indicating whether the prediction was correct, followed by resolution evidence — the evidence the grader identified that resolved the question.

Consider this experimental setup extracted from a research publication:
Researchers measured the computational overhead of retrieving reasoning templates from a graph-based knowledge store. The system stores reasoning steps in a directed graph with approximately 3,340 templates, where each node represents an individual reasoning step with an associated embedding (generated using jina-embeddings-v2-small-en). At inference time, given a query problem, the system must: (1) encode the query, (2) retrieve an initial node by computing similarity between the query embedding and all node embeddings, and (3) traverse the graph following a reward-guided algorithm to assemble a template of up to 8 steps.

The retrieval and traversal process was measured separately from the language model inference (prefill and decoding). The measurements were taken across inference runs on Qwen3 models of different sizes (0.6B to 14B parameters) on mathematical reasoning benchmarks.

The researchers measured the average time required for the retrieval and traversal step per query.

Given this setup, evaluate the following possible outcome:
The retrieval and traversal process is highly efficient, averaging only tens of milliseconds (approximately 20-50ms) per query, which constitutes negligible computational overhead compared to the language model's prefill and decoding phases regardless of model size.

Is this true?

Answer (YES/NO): YES